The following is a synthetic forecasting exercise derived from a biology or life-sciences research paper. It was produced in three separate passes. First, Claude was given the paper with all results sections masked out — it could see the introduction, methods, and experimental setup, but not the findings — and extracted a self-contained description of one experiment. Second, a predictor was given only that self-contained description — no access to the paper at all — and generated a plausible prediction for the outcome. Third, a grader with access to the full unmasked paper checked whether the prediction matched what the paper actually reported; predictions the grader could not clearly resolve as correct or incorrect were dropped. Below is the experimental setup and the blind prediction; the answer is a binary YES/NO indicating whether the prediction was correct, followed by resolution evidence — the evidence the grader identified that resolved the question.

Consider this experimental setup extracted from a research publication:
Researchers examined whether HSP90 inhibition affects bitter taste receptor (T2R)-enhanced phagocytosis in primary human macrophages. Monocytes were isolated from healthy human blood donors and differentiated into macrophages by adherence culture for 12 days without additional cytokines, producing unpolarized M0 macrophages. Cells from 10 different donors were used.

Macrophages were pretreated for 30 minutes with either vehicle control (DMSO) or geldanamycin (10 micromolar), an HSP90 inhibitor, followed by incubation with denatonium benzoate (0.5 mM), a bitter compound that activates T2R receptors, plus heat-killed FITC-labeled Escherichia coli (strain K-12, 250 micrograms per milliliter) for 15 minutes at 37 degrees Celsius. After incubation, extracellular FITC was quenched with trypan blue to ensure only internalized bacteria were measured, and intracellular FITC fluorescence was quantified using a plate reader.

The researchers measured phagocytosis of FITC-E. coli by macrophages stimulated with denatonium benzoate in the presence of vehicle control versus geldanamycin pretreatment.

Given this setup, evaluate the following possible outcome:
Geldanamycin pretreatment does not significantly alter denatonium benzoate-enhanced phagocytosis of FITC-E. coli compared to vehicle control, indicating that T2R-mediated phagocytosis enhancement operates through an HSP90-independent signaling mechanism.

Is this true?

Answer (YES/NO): NO